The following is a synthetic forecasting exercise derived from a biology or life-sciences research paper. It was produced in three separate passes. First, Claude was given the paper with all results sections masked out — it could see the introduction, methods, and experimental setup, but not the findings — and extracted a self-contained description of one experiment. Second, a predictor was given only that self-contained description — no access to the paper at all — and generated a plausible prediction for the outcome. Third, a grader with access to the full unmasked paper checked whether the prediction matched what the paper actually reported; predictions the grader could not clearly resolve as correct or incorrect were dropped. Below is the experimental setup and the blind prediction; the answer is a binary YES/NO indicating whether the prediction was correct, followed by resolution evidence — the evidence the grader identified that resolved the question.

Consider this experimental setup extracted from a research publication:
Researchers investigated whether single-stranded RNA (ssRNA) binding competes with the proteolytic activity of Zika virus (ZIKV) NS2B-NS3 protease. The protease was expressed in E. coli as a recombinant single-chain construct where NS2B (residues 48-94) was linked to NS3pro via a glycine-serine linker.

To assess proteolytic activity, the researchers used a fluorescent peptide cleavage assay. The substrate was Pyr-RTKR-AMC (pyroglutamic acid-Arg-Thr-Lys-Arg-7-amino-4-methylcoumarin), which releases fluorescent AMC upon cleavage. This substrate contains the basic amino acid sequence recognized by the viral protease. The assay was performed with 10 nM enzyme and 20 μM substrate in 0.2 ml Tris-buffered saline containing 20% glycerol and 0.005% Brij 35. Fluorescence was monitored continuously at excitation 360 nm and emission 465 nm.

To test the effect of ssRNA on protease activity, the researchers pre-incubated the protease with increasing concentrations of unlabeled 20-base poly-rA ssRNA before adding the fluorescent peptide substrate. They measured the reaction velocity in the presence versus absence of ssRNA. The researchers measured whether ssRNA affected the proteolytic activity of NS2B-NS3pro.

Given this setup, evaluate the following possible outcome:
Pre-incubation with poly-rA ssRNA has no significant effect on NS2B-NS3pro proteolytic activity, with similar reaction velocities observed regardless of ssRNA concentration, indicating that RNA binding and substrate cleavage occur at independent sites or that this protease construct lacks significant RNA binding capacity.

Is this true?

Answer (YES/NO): NO